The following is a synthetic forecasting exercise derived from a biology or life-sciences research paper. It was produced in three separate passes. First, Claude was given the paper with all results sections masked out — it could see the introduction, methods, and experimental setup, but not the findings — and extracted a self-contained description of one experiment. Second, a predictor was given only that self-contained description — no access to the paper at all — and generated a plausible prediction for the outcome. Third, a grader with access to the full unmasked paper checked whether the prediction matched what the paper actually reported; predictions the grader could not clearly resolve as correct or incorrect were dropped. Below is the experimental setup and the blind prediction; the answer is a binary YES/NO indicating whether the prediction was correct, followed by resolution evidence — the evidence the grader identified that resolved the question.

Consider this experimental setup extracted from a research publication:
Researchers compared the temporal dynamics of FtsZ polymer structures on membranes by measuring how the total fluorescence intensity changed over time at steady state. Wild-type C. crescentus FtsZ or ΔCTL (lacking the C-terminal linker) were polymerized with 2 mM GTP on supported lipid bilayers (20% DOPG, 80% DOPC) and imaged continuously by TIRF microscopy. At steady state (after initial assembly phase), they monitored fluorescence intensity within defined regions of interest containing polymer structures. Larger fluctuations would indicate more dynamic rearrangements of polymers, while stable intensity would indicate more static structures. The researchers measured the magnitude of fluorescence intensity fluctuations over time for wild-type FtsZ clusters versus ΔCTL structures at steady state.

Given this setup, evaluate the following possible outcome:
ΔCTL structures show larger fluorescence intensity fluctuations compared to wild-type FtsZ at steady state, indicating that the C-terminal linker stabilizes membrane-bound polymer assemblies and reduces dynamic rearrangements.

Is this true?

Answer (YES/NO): NO